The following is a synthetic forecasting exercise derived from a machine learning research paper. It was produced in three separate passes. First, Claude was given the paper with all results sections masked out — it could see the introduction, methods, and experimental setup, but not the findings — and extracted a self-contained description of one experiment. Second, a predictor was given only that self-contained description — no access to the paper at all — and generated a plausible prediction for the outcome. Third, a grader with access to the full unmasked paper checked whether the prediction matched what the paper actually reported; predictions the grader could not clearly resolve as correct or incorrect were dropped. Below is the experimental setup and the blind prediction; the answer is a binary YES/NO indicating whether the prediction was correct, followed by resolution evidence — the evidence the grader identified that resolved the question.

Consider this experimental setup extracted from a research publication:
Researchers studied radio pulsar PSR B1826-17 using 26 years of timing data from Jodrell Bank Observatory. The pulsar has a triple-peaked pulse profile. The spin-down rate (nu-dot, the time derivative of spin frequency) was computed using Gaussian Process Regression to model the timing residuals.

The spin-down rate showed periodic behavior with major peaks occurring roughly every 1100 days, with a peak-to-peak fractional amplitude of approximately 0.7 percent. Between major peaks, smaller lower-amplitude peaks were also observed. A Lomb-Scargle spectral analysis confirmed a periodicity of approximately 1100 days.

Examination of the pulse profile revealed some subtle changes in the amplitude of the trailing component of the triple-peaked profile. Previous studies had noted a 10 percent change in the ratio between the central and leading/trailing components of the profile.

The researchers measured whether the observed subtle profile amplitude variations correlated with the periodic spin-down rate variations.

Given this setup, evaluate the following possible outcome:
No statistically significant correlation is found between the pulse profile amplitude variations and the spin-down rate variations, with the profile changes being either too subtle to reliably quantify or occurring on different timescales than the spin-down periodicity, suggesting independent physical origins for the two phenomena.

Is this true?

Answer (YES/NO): YES